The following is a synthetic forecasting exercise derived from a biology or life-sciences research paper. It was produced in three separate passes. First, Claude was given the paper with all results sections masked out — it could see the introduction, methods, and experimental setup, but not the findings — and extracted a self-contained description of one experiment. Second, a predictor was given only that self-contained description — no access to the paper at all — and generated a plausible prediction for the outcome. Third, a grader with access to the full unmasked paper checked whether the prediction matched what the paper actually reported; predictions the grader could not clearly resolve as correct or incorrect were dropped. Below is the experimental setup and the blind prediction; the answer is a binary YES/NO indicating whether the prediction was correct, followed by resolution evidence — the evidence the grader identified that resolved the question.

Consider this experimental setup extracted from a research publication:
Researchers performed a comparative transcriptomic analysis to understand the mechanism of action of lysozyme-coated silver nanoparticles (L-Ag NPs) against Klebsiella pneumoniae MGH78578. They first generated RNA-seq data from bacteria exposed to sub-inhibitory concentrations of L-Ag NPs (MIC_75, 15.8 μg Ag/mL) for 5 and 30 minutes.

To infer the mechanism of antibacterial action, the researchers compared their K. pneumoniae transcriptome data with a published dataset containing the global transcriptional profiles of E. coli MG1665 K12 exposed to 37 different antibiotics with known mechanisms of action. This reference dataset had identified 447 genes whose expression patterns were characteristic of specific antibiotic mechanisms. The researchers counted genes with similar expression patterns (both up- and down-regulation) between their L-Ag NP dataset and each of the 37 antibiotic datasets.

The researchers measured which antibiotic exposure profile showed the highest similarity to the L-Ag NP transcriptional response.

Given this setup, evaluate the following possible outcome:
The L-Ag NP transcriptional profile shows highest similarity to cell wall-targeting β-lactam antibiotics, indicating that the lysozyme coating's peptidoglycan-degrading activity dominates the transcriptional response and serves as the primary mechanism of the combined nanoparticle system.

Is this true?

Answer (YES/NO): NO